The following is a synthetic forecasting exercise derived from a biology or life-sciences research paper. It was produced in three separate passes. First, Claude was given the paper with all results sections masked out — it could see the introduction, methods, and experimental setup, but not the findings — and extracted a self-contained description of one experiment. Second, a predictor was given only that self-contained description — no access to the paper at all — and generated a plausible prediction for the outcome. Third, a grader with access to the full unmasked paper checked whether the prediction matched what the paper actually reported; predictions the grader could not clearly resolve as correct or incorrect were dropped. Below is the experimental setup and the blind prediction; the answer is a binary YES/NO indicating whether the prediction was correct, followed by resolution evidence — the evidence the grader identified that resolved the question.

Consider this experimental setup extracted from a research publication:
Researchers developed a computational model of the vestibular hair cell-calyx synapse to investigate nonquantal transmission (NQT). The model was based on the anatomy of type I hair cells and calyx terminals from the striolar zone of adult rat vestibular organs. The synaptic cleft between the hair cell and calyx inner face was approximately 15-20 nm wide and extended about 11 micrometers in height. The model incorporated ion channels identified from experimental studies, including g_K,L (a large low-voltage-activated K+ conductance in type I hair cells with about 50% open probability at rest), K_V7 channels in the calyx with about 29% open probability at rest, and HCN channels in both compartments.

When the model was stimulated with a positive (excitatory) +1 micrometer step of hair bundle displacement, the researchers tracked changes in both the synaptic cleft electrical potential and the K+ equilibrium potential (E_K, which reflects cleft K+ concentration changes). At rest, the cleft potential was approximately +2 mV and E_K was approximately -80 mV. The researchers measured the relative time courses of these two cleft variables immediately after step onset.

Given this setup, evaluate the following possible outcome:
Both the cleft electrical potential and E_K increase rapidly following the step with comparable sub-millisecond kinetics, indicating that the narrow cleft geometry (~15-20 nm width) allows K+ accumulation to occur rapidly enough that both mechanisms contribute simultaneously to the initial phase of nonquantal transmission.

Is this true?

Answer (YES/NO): NO